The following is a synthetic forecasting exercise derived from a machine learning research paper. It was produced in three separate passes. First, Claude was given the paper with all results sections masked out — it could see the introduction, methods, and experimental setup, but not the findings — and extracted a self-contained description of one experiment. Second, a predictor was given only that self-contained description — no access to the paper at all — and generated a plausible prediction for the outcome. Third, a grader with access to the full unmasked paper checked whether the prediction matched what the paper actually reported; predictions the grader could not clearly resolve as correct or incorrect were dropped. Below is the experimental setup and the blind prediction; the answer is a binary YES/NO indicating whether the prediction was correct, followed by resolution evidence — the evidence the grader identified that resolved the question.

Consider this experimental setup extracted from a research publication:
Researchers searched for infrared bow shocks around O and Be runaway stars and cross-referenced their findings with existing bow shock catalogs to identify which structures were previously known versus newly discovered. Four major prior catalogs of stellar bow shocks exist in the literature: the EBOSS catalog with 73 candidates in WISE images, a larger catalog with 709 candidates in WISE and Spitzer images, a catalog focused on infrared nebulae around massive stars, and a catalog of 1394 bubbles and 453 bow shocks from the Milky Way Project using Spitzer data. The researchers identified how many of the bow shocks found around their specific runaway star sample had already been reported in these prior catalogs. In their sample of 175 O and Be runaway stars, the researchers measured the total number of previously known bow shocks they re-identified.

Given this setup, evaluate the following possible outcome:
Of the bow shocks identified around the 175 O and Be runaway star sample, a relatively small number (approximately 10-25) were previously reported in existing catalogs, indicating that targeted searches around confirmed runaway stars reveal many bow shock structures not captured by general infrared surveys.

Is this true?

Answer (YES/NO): YES